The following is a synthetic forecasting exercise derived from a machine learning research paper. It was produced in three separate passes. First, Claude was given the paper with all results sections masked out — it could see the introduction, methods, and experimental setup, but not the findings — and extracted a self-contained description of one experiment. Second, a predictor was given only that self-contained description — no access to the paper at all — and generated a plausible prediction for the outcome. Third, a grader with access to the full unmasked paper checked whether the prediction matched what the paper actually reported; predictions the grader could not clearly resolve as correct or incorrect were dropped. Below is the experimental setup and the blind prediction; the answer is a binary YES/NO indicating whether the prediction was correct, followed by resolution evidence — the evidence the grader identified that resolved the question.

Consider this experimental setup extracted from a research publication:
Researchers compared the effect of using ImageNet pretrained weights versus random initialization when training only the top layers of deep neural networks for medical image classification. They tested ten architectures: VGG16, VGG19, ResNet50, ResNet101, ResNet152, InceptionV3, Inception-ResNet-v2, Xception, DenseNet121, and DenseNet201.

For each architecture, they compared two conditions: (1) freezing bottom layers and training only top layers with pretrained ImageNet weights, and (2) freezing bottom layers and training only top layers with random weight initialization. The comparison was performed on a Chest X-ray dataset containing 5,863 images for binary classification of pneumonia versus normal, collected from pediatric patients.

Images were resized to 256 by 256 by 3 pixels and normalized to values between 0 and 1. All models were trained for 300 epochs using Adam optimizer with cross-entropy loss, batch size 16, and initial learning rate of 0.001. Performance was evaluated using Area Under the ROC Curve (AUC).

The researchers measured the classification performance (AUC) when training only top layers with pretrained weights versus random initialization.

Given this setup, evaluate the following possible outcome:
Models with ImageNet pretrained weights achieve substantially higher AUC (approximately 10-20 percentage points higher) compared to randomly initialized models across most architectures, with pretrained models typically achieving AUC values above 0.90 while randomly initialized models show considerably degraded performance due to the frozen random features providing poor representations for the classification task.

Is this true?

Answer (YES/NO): NO